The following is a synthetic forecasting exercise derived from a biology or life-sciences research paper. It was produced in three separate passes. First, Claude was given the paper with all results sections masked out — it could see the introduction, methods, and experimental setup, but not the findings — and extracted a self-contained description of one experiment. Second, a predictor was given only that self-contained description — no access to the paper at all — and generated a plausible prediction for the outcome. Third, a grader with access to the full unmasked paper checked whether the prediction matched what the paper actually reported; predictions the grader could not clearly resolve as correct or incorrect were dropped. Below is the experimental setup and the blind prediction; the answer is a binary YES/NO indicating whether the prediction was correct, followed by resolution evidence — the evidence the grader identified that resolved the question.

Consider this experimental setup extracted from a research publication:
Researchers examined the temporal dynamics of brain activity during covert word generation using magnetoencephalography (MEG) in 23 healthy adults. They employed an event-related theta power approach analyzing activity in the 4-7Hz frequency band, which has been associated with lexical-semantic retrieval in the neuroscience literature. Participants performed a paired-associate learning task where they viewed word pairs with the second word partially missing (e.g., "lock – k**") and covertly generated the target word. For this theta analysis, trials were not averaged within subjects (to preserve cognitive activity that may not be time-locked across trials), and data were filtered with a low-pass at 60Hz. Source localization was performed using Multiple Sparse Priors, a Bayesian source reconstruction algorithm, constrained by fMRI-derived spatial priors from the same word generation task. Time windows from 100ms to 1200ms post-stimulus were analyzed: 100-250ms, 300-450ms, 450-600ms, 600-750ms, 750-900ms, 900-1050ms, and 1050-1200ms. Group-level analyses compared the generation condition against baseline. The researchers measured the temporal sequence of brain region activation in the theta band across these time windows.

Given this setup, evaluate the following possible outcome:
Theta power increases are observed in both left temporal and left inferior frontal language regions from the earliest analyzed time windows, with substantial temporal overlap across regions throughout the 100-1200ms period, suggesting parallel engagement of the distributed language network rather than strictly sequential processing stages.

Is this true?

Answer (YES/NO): NO